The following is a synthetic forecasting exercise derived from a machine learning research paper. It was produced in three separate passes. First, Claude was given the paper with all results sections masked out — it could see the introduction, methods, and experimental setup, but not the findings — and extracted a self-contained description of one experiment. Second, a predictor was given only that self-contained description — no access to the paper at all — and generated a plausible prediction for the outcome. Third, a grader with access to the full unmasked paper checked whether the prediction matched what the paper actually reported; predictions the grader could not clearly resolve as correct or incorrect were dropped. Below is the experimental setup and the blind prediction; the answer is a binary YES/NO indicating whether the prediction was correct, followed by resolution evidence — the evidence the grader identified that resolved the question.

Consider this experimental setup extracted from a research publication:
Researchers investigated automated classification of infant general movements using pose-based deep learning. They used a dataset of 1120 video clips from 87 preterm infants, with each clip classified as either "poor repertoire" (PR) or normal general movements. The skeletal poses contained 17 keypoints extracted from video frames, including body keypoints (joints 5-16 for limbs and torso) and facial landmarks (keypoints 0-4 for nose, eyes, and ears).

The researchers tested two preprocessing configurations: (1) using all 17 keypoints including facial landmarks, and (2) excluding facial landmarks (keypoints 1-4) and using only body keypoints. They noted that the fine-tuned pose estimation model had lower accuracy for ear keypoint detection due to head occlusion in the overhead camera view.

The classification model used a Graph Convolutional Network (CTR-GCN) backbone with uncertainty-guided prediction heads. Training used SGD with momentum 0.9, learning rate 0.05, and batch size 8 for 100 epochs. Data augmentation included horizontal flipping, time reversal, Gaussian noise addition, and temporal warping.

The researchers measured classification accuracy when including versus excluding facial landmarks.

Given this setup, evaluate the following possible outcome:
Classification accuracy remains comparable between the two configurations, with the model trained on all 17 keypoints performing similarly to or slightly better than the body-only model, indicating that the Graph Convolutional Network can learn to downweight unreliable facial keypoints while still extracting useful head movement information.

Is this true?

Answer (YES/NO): NO